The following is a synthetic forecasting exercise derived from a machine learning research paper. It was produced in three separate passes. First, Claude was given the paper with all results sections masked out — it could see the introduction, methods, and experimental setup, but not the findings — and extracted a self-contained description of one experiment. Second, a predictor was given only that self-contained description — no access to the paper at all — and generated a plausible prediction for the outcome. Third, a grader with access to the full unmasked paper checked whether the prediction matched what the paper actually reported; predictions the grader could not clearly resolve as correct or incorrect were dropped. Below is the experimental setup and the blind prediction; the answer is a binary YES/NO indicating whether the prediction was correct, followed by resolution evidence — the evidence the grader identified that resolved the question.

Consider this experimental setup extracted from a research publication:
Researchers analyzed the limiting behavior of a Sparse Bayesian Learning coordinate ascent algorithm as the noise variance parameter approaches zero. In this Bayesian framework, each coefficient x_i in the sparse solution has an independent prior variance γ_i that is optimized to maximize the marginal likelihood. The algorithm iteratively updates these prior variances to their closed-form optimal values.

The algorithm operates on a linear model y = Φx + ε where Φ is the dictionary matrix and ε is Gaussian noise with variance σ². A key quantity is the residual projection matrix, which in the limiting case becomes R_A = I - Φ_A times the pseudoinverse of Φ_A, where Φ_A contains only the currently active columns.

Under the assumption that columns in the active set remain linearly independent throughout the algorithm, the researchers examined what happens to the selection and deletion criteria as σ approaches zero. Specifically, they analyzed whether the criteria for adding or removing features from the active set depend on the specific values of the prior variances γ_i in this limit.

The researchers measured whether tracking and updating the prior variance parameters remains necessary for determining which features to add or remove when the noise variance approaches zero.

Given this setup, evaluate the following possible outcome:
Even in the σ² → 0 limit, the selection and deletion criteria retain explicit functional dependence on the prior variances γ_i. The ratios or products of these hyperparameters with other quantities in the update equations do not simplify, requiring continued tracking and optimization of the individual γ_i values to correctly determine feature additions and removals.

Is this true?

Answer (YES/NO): NO